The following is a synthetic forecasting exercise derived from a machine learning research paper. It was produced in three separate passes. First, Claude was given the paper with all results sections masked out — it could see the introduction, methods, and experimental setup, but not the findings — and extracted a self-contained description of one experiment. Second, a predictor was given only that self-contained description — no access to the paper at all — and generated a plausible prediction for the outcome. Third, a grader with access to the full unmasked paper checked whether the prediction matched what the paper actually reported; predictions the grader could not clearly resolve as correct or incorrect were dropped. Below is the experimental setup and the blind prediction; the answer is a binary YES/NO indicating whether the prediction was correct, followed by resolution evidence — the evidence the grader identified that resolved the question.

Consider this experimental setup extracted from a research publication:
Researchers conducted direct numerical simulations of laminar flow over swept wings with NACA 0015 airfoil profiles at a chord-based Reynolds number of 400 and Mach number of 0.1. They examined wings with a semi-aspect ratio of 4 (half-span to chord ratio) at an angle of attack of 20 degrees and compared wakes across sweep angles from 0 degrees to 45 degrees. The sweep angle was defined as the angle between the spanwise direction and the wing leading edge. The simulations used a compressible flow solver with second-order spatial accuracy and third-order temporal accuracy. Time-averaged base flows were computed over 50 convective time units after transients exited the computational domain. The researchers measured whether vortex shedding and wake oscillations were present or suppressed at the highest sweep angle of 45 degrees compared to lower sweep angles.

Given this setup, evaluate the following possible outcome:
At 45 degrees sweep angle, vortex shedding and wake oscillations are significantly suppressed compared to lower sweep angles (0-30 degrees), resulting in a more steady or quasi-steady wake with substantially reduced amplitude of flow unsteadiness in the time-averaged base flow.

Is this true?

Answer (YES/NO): YES